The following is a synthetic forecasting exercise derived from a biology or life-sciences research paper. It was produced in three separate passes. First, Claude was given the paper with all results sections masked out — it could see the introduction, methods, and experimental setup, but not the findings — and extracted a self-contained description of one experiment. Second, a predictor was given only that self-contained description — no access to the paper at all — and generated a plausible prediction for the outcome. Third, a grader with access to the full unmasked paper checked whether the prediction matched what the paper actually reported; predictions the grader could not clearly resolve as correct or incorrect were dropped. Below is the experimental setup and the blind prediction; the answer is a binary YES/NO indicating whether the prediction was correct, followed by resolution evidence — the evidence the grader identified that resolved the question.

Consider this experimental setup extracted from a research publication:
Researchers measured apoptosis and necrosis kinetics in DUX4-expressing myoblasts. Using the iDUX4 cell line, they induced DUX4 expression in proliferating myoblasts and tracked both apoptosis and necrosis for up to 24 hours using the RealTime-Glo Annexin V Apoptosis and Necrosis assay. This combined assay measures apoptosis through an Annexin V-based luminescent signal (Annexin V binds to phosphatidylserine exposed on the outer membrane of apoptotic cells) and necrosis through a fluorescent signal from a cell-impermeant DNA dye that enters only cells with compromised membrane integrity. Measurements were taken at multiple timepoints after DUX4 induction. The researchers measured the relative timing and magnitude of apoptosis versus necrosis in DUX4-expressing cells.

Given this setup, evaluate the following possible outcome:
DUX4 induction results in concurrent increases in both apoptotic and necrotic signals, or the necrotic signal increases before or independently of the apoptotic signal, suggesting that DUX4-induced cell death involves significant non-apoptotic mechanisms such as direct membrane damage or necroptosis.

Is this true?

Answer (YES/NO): NO